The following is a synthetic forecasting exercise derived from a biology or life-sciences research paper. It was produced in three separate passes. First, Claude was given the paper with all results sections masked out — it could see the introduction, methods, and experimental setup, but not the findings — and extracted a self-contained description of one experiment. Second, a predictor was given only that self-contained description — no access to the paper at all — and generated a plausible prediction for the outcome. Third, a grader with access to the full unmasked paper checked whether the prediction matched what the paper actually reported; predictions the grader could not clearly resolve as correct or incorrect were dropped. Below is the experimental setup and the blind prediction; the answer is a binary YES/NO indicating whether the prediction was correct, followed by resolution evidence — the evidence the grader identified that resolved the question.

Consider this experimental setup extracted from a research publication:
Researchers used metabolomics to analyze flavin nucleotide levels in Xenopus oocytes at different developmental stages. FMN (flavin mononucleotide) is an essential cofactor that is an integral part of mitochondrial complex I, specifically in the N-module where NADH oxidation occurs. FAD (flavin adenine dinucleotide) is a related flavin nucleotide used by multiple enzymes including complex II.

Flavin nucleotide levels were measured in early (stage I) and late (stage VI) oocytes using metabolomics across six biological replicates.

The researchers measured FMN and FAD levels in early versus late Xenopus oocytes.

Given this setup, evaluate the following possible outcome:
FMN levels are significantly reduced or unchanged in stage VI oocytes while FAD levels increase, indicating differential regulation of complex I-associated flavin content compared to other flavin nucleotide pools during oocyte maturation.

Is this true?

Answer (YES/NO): NO